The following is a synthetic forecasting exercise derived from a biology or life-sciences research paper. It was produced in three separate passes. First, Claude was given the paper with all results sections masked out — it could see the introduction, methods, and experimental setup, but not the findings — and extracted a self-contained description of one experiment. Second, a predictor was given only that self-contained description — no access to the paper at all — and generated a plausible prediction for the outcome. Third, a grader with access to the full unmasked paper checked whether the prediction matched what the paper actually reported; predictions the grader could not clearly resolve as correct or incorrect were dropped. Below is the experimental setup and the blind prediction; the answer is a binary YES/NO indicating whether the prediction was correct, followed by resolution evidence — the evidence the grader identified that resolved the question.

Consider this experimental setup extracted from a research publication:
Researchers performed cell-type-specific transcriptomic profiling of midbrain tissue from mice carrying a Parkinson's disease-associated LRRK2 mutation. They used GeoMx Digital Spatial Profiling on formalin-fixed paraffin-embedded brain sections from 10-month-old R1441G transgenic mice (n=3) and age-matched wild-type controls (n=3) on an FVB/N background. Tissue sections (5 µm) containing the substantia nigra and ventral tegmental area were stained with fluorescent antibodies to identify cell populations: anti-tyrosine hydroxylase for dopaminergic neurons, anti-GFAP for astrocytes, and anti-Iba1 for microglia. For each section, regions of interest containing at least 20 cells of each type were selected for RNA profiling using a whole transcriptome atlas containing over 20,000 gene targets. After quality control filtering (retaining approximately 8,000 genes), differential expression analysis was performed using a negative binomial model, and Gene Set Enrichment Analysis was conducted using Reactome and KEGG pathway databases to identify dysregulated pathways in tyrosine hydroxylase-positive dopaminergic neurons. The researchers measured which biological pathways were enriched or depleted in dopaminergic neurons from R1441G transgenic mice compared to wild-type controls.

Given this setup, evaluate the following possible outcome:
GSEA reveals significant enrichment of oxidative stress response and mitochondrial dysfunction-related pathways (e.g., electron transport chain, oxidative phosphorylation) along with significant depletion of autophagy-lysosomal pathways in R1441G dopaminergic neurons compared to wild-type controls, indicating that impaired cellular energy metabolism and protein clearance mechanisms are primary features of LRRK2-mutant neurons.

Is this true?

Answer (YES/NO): NO